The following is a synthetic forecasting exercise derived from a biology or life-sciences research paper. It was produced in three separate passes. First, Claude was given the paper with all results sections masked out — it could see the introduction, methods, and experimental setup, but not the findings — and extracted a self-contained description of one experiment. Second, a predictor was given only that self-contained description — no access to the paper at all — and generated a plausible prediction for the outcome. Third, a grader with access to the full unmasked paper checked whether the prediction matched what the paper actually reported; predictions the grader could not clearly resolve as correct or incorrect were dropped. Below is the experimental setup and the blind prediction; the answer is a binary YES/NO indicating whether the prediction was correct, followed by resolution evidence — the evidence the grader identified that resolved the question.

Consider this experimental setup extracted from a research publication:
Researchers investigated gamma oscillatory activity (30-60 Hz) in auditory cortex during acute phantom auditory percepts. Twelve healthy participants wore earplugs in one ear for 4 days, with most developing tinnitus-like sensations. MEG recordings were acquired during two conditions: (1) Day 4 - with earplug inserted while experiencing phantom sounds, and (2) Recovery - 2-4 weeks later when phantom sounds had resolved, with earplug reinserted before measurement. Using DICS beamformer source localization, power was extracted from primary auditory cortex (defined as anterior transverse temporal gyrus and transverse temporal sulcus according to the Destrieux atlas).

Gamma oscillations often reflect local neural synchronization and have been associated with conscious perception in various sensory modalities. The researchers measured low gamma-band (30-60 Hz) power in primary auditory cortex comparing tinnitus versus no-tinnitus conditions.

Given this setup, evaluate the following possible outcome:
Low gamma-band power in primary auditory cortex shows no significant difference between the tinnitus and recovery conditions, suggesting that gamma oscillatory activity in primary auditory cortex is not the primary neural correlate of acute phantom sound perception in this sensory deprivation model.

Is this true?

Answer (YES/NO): NO